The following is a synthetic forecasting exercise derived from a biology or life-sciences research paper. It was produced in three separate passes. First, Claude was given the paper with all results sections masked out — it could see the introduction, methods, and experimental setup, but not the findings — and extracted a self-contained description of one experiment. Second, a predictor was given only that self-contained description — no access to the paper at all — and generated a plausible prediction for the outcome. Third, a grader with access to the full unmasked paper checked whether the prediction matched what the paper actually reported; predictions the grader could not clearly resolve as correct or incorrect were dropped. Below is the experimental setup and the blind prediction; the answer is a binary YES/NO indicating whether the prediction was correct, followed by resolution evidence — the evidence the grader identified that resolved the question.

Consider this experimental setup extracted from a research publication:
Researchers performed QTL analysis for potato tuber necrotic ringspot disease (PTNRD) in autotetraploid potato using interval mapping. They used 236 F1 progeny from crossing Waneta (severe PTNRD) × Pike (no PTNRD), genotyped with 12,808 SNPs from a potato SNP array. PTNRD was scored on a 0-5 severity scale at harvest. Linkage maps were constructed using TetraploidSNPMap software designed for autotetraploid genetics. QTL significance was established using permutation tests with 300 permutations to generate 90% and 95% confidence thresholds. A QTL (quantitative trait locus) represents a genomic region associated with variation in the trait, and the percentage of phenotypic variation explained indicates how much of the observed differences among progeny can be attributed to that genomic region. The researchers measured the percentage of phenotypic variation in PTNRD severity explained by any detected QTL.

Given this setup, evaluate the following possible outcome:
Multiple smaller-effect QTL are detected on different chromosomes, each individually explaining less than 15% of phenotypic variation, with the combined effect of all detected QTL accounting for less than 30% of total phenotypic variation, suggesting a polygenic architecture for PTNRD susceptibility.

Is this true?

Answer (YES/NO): NO